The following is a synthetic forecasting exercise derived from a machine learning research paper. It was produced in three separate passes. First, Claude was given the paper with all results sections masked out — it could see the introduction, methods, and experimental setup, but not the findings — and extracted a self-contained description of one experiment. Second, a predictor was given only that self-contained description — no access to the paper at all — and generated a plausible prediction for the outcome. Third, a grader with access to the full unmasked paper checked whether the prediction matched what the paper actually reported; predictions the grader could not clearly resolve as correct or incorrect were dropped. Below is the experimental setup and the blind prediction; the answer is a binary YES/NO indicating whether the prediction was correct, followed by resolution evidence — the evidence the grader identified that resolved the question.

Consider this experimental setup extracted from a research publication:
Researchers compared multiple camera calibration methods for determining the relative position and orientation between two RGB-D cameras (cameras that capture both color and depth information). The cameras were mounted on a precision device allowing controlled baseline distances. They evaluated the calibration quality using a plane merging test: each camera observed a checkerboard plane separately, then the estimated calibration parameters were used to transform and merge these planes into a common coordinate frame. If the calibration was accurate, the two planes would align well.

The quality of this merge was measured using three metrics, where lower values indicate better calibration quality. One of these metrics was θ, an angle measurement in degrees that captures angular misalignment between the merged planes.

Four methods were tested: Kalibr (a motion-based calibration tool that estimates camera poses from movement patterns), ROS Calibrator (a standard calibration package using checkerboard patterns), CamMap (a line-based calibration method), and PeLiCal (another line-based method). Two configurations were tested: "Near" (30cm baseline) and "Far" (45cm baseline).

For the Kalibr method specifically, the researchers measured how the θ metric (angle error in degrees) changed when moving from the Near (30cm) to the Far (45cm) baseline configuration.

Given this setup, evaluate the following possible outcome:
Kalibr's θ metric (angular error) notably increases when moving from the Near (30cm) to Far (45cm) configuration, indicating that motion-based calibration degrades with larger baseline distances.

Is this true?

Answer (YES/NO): YES